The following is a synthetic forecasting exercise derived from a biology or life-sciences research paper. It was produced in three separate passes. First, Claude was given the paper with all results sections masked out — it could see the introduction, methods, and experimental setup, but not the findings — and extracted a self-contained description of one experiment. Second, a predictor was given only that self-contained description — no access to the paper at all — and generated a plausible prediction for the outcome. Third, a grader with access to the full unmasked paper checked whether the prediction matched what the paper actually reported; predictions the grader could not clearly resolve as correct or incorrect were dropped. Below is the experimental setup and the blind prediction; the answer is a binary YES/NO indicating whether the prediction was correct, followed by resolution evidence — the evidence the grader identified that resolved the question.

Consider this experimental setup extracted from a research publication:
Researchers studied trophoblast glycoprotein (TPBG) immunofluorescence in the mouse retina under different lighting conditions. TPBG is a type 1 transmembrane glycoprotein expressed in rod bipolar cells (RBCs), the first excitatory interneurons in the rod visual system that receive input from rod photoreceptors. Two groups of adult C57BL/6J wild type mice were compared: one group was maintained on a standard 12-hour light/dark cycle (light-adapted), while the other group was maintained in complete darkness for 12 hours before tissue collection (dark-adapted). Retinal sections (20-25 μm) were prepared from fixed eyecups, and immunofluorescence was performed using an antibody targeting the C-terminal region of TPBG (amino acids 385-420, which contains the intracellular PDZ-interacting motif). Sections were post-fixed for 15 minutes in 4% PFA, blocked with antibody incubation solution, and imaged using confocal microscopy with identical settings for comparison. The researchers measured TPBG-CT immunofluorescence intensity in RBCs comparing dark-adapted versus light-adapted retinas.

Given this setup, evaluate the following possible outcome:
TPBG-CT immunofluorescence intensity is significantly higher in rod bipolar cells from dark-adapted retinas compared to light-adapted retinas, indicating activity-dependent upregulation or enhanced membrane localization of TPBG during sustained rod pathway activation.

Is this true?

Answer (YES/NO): NO